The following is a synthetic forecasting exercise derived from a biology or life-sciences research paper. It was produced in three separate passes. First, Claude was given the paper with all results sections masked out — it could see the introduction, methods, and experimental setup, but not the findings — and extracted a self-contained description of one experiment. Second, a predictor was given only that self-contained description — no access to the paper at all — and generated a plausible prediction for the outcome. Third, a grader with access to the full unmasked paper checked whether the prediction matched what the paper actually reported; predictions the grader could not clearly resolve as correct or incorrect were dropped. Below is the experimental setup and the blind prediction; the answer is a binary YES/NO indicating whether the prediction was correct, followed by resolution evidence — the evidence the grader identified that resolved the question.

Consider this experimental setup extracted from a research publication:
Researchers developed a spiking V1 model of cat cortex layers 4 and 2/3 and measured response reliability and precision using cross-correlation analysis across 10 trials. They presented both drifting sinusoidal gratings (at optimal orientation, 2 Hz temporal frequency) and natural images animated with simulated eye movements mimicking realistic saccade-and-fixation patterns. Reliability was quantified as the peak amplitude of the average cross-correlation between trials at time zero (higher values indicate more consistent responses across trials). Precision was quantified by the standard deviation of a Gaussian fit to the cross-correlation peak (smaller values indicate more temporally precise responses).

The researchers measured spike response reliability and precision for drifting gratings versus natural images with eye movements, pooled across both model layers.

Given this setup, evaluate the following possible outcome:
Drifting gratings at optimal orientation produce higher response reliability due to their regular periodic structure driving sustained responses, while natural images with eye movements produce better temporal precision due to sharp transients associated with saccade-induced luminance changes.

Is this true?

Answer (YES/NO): NO